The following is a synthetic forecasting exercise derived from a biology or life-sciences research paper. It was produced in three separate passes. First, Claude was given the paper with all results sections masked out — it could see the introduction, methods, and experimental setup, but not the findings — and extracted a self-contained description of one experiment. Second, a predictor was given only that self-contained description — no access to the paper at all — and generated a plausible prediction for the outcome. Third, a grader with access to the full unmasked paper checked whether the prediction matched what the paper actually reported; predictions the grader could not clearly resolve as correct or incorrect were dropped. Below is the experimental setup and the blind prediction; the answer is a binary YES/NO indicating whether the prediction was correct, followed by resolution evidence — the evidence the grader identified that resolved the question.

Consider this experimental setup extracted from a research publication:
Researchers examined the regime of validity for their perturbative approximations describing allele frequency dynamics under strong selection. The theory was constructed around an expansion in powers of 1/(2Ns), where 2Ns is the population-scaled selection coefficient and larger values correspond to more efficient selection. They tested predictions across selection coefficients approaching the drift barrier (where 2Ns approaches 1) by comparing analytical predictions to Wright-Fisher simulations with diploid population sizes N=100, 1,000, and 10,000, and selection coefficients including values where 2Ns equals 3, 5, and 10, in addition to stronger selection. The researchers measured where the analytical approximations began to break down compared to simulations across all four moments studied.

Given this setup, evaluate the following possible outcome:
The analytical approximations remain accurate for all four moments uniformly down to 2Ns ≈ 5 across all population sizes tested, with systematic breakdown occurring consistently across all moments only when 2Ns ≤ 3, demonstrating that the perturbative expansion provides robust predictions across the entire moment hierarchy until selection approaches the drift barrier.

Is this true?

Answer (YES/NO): NO